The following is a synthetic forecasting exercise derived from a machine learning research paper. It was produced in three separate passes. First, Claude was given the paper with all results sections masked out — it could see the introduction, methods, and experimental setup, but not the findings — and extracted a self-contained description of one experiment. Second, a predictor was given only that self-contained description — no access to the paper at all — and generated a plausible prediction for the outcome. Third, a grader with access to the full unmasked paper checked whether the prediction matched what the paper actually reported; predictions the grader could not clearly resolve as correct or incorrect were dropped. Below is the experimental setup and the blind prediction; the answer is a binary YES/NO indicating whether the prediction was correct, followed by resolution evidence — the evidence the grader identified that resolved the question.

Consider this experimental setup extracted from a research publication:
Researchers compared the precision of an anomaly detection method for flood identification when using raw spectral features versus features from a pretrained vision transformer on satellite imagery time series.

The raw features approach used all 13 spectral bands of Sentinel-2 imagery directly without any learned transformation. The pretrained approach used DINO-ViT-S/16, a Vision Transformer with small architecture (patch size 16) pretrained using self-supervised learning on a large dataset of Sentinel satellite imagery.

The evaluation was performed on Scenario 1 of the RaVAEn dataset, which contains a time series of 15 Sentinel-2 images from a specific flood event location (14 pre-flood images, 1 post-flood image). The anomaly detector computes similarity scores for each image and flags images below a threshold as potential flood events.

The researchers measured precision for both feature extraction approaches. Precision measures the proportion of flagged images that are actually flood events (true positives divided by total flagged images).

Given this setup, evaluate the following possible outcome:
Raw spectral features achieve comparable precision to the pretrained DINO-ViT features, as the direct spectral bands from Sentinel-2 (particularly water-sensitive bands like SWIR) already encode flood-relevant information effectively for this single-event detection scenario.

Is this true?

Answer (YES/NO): NO